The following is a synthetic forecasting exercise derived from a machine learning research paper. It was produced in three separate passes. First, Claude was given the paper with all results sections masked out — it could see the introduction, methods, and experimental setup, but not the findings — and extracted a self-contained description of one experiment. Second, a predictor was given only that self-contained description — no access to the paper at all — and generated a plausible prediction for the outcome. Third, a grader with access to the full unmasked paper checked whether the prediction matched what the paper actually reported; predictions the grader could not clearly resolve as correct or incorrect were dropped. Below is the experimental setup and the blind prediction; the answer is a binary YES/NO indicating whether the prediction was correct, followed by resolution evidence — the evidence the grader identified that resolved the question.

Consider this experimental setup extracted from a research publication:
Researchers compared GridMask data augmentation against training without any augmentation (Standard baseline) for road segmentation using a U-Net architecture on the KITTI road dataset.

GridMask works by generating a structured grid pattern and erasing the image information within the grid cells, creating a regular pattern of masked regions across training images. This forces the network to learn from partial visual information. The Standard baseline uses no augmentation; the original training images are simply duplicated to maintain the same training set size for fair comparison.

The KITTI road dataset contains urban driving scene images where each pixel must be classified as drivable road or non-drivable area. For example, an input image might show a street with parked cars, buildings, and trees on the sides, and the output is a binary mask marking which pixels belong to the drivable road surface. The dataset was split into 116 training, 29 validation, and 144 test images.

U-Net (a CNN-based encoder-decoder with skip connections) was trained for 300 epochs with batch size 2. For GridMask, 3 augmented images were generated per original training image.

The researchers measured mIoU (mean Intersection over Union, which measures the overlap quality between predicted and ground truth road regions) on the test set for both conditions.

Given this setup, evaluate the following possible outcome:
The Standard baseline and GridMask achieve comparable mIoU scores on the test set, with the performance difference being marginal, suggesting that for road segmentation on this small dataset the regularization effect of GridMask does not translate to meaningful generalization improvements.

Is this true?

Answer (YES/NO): NO